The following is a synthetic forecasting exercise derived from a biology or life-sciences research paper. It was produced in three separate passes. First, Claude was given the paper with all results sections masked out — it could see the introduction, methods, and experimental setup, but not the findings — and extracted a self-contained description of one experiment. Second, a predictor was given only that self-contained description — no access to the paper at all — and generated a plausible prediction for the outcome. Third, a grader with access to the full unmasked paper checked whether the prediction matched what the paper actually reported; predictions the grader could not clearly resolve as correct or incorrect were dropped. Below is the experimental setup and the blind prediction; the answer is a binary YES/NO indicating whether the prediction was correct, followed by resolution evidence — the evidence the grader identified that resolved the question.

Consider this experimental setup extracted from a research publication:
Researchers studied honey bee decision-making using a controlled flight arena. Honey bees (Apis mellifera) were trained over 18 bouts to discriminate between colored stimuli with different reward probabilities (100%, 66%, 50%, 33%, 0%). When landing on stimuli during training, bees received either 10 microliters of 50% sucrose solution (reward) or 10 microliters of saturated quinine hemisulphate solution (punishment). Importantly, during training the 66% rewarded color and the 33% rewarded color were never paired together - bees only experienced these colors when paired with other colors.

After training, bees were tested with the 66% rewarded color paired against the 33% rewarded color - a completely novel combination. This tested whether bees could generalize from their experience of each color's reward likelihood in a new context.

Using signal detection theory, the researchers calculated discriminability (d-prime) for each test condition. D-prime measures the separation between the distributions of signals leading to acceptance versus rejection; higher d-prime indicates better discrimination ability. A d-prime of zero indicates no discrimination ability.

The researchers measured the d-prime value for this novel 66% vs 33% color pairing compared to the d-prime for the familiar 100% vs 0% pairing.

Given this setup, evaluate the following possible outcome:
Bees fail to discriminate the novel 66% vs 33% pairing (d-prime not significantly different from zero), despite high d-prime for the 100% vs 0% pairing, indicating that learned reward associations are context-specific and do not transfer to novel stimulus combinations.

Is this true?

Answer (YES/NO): NO